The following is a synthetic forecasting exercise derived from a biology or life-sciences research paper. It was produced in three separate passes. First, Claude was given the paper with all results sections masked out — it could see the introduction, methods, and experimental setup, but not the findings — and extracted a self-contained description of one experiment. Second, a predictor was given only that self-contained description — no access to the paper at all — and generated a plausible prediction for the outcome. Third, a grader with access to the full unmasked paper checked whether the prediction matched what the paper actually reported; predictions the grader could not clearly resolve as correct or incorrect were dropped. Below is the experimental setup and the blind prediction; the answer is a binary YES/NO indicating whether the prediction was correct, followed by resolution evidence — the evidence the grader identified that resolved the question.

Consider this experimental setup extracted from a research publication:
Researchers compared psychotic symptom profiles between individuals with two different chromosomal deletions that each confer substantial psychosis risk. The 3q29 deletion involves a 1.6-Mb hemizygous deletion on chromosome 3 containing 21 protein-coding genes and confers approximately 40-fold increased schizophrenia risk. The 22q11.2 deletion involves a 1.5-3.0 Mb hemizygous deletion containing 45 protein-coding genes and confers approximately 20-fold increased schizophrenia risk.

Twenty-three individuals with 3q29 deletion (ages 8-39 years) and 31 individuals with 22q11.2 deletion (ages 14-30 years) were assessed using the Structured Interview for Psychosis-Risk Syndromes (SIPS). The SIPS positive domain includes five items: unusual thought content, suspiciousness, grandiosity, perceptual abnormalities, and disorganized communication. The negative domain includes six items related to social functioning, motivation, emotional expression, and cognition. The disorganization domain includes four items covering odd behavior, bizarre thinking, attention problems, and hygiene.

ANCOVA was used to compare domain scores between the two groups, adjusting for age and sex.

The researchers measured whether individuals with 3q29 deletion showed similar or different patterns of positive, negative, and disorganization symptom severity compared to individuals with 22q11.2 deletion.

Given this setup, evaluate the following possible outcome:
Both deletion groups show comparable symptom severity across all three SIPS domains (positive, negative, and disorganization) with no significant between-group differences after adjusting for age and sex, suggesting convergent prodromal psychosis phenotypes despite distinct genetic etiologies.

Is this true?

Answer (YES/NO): NO